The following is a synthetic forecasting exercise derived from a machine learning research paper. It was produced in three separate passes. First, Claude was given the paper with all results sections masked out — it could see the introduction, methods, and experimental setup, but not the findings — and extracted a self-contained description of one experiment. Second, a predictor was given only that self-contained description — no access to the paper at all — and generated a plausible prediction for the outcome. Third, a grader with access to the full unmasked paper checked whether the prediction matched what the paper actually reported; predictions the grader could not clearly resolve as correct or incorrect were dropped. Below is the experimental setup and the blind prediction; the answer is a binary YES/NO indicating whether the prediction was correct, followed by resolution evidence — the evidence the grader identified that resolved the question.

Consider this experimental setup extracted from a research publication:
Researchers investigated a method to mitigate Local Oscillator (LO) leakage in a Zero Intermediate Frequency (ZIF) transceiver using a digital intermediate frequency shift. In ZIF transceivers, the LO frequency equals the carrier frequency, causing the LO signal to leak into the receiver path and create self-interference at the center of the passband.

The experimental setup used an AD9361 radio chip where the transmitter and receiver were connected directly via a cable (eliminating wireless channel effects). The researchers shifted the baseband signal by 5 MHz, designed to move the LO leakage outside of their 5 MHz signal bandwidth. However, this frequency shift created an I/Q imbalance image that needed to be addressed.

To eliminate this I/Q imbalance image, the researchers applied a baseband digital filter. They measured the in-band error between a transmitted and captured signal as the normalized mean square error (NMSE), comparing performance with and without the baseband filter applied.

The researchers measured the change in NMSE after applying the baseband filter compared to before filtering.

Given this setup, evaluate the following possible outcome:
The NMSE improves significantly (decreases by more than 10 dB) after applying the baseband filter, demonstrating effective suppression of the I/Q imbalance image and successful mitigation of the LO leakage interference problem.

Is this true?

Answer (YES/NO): NO